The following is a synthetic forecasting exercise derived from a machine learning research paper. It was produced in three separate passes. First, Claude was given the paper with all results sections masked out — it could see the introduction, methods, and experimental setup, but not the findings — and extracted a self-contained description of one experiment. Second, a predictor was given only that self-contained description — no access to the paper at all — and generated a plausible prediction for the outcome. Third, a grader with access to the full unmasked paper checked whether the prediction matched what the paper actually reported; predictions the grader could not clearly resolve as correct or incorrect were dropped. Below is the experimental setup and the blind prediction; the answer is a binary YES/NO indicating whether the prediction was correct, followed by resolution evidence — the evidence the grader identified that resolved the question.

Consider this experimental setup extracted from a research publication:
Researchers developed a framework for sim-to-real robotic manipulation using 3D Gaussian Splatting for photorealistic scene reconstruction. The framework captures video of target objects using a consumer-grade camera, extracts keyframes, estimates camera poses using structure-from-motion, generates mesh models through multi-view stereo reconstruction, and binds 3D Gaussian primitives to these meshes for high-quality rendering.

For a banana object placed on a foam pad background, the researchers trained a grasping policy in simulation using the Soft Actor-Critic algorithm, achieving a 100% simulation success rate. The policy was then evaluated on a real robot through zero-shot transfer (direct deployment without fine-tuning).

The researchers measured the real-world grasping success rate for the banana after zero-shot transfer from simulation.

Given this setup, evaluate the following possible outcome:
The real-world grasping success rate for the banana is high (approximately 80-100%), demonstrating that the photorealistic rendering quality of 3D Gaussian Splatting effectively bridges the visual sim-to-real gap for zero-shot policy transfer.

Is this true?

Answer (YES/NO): YES